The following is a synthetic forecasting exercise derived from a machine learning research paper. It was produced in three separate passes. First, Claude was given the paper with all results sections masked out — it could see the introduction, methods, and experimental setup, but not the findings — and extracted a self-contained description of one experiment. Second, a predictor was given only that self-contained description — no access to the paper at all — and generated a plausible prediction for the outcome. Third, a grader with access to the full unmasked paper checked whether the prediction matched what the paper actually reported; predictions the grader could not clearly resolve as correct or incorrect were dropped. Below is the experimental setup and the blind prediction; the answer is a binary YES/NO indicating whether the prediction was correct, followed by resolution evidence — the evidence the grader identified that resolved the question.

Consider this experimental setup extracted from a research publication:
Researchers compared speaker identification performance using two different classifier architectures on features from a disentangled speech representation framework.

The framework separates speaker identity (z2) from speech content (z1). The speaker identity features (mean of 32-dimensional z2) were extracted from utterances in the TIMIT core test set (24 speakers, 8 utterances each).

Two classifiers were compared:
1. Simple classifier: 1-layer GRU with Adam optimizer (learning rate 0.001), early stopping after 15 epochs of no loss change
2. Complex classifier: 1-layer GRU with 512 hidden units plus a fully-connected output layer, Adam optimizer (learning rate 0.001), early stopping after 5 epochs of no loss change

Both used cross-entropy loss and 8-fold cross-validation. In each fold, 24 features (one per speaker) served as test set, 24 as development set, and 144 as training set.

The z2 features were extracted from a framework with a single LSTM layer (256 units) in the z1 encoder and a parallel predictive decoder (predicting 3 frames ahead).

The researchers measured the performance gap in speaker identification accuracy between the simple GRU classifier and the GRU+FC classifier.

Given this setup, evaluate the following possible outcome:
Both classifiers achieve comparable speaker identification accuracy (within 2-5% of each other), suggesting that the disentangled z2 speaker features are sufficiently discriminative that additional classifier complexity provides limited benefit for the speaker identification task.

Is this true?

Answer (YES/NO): NO